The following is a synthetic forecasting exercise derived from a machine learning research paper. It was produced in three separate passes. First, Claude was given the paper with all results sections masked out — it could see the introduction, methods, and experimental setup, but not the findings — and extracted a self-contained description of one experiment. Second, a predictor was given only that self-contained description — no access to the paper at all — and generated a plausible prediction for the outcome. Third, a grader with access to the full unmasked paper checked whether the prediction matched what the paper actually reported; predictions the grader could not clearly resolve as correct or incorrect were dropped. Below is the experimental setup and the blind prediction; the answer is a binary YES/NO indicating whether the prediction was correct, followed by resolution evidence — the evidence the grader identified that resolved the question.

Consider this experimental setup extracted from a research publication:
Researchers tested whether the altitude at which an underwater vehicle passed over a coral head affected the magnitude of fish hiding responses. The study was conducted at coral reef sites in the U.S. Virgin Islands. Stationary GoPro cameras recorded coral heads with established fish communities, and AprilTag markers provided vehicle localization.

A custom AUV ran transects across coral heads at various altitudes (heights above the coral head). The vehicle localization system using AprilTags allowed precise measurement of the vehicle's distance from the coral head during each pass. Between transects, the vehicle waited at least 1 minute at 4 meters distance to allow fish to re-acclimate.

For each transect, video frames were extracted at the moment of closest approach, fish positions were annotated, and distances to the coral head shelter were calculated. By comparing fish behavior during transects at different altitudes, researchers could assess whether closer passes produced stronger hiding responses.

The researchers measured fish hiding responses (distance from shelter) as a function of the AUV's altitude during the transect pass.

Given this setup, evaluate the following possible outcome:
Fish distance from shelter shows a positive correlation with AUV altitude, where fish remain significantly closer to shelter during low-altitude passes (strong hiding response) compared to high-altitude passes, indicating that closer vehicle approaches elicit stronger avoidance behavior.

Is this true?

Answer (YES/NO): YES